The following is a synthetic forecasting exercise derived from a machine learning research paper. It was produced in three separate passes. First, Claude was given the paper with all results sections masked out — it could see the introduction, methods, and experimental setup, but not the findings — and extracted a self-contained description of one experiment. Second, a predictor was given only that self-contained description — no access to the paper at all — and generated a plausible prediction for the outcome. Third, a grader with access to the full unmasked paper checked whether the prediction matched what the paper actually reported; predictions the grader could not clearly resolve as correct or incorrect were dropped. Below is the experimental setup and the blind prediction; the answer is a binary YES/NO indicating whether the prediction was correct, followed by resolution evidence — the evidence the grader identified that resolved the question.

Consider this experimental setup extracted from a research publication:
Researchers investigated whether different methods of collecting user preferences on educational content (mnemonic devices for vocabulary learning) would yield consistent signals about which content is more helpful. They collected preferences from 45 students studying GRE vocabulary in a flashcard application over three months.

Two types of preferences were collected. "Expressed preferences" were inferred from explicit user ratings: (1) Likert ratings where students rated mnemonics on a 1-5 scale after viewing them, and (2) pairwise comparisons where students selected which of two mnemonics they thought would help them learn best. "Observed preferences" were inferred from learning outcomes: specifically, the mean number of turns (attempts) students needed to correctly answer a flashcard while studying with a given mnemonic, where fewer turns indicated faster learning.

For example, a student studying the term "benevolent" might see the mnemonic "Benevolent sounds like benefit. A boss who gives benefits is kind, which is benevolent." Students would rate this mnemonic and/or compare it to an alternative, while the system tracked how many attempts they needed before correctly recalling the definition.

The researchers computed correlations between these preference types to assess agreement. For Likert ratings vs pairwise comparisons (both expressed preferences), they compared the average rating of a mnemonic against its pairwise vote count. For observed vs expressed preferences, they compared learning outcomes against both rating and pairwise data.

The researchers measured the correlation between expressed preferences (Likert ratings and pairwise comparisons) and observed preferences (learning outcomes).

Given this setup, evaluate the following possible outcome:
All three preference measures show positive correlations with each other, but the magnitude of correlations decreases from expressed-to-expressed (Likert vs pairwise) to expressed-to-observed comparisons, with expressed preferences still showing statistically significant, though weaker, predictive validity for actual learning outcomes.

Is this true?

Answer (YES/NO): NO